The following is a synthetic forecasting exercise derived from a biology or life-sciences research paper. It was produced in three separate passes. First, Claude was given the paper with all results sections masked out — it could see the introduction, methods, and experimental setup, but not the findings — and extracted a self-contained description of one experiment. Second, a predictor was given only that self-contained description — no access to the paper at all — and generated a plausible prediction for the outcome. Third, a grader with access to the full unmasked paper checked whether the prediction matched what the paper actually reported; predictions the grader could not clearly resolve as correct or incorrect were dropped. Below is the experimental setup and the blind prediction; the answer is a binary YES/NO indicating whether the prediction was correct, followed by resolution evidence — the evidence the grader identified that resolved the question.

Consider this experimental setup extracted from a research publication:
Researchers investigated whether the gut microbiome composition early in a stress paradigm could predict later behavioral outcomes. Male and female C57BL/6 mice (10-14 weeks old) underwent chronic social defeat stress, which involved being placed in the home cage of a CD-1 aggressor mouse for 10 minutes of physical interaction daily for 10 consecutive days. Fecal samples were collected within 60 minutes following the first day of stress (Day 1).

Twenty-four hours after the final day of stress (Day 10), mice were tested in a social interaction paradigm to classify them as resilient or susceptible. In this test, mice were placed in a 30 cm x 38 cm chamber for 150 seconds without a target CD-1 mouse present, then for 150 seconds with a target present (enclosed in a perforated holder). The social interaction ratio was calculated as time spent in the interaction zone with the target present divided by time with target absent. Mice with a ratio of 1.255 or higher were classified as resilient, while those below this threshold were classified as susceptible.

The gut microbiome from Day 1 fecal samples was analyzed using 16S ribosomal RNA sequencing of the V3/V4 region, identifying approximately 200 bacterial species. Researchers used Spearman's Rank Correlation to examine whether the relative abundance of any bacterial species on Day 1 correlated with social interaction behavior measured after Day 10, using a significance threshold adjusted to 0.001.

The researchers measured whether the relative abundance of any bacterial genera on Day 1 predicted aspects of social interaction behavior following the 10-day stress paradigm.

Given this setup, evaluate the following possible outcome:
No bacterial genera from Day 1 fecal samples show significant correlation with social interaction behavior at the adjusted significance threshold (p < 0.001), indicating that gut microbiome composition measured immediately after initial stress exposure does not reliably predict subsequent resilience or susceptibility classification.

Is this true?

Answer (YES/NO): NO